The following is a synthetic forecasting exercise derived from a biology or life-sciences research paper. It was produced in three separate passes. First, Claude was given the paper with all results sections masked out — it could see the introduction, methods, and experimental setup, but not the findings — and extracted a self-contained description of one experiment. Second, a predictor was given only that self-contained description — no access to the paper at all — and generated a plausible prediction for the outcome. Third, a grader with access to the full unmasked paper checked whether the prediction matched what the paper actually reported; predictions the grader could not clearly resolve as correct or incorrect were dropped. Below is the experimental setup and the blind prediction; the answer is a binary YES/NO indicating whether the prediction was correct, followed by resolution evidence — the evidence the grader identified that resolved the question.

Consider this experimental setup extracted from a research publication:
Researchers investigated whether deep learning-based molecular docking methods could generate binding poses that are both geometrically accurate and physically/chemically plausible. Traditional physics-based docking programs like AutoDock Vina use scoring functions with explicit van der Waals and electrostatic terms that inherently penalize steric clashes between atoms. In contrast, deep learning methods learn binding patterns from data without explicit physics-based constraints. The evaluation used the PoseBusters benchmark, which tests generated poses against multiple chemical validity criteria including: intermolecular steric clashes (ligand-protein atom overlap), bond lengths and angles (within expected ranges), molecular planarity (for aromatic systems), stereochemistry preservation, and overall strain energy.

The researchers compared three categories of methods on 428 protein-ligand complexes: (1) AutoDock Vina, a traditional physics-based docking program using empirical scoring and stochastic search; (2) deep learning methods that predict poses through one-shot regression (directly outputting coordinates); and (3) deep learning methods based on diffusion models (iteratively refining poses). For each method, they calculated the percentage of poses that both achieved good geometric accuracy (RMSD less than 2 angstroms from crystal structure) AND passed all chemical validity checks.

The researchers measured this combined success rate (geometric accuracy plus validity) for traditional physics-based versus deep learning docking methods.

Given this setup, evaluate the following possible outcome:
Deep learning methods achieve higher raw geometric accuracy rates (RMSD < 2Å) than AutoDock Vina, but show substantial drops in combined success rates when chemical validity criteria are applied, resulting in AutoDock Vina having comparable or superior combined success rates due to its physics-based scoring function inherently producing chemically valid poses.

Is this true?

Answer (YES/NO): NO